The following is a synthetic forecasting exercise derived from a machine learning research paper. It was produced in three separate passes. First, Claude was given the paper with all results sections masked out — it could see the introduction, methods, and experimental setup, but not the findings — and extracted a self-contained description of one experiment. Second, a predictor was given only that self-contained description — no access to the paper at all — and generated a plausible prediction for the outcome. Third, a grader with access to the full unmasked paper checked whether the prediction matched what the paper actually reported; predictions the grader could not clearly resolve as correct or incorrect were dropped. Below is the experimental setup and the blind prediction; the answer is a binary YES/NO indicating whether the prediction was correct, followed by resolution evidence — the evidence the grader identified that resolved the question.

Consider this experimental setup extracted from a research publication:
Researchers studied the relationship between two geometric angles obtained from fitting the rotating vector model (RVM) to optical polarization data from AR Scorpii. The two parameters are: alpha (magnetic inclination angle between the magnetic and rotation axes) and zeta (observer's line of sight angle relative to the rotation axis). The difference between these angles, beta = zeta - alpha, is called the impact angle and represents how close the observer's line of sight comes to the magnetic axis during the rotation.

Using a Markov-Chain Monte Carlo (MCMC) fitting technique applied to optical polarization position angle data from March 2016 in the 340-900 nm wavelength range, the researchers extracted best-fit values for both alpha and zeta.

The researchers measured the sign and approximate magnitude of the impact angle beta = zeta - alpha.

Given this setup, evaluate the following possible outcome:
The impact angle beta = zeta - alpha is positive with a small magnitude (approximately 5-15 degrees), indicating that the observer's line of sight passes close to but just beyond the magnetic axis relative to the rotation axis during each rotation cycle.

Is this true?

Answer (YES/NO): NO